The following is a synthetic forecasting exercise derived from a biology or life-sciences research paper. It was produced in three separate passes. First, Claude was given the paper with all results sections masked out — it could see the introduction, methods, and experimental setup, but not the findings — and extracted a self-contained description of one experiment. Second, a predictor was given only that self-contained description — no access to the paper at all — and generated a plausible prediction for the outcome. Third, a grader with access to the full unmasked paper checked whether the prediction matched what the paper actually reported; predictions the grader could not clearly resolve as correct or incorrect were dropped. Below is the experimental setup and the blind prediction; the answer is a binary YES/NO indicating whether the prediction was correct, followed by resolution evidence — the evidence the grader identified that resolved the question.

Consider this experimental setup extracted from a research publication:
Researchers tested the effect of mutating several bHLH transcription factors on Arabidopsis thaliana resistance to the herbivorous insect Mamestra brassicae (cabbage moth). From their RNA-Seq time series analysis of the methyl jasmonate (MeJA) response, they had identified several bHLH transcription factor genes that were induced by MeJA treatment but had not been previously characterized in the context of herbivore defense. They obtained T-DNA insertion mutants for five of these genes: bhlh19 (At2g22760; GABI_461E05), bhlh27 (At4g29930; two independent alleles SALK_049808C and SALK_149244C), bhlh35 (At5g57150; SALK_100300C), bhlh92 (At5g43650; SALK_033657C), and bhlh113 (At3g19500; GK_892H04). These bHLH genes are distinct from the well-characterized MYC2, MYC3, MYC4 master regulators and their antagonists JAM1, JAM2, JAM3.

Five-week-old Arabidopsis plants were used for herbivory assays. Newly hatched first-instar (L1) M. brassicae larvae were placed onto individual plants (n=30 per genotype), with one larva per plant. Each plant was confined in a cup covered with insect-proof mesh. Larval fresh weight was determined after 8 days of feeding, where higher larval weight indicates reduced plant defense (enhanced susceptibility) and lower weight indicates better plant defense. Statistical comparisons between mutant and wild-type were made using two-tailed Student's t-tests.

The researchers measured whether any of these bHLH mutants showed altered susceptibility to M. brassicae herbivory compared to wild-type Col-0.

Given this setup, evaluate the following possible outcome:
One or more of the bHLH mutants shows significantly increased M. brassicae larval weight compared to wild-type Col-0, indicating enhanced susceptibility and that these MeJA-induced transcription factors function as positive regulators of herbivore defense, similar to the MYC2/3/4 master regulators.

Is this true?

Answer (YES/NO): NO